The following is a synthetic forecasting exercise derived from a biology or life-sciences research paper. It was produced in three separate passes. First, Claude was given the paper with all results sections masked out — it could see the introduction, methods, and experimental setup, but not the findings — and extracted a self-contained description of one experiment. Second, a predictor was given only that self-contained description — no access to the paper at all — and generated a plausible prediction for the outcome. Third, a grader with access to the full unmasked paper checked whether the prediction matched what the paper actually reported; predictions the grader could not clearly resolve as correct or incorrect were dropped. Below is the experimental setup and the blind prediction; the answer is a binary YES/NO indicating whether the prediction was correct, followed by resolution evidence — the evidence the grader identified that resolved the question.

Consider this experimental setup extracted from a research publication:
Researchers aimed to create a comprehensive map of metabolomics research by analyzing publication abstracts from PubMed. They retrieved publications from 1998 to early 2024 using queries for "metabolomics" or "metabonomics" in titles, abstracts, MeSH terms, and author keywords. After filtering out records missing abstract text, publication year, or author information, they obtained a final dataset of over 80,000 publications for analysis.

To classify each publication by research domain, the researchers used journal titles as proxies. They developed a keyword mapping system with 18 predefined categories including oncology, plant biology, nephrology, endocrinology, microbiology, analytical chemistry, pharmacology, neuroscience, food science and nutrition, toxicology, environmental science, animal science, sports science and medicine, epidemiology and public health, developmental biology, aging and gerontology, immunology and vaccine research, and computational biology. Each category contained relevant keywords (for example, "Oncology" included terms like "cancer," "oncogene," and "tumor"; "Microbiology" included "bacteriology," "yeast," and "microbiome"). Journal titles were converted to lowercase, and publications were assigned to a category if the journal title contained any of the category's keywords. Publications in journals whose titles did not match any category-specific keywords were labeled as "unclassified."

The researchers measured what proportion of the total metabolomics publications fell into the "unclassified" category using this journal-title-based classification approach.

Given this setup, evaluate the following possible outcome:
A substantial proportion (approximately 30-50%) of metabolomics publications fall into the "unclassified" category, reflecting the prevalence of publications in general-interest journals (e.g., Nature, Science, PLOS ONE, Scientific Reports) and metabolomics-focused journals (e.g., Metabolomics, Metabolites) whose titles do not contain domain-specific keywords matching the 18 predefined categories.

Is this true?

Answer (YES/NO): NO